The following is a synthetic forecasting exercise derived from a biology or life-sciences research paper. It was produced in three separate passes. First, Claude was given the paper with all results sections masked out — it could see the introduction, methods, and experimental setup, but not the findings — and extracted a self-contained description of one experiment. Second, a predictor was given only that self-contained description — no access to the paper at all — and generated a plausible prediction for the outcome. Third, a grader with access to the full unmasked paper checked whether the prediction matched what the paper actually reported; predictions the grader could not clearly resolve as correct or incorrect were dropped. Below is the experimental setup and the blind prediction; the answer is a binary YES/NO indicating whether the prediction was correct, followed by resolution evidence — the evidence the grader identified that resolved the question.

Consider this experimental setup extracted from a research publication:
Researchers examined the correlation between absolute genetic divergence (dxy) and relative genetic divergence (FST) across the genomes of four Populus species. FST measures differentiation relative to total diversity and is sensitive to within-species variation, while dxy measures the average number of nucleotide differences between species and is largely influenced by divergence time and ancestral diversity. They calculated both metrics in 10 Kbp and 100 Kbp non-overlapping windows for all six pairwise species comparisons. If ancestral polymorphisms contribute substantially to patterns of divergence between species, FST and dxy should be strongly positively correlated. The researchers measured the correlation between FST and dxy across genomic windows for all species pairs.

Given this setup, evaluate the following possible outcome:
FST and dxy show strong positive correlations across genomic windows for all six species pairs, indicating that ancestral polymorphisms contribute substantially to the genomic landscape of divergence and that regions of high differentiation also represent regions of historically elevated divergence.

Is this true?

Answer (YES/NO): NO